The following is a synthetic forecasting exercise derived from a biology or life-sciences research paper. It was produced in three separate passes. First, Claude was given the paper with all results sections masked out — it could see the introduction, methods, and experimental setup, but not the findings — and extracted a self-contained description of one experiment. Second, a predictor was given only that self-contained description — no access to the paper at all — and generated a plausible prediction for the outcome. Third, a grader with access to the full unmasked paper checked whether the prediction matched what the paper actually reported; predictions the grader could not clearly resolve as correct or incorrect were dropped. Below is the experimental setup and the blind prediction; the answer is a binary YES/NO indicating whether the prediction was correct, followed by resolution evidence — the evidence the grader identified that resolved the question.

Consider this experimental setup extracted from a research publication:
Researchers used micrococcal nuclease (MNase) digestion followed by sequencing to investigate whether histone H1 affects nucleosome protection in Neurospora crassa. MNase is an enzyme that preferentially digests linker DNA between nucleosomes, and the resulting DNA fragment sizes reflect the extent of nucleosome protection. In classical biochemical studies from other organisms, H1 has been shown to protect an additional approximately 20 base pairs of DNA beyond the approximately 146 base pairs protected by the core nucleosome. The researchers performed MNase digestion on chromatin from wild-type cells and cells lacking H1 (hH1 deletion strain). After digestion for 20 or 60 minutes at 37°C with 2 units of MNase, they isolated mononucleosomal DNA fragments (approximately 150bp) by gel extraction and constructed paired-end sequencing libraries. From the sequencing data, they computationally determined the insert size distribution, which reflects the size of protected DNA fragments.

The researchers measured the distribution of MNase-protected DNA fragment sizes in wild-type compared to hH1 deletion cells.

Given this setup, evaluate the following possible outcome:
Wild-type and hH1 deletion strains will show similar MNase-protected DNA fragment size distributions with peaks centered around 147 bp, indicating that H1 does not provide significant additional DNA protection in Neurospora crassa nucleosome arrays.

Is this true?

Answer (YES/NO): YES